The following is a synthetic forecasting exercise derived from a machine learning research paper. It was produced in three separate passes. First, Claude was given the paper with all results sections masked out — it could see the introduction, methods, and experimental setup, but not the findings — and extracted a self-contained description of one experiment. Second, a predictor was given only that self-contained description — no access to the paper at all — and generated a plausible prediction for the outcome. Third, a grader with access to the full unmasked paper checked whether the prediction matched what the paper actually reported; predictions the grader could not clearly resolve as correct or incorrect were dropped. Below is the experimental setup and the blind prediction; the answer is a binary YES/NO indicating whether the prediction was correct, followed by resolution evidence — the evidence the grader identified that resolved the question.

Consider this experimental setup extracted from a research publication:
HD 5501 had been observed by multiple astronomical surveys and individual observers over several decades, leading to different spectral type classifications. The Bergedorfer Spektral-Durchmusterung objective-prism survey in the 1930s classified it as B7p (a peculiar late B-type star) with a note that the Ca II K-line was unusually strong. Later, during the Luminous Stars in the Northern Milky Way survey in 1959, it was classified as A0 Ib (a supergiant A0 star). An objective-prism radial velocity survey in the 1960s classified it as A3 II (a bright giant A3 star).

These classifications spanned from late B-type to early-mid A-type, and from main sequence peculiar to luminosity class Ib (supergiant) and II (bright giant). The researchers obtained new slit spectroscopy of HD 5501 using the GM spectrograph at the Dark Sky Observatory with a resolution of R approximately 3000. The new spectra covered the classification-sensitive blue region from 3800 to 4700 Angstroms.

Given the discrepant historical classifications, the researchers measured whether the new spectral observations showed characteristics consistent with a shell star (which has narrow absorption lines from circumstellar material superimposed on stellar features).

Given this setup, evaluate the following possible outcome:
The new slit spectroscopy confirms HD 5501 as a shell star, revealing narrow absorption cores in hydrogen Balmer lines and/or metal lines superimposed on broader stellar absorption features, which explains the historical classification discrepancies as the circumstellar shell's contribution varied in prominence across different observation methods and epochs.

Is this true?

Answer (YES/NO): YES